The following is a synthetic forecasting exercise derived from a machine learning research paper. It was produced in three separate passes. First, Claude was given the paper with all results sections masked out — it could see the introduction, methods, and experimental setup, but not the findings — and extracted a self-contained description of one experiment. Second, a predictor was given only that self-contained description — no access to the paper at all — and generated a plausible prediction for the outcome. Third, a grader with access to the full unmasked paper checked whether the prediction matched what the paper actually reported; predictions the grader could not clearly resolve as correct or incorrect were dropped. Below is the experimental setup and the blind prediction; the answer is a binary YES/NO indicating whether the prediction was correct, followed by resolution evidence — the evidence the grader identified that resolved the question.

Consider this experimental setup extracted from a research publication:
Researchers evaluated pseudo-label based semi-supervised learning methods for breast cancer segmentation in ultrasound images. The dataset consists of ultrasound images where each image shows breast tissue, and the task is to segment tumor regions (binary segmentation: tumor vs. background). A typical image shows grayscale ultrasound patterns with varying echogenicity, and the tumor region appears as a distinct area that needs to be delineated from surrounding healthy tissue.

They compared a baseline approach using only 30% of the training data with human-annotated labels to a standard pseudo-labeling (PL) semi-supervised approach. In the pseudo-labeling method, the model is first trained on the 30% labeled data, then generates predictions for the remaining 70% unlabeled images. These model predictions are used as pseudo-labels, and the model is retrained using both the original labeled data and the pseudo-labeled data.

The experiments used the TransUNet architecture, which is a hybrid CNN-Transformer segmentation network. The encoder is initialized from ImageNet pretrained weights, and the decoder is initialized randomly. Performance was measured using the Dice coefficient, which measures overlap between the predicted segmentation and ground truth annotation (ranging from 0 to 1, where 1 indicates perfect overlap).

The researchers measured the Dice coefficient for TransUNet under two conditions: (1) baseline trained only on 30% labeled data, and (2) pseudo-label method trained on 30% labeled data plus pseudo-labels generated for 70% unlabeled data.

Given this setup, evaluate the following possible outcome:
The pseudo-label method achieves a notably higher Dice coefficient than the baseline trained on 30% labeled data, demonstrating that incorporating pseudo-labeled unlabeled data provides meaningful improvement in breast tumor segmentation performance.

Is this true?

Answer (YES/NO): NO